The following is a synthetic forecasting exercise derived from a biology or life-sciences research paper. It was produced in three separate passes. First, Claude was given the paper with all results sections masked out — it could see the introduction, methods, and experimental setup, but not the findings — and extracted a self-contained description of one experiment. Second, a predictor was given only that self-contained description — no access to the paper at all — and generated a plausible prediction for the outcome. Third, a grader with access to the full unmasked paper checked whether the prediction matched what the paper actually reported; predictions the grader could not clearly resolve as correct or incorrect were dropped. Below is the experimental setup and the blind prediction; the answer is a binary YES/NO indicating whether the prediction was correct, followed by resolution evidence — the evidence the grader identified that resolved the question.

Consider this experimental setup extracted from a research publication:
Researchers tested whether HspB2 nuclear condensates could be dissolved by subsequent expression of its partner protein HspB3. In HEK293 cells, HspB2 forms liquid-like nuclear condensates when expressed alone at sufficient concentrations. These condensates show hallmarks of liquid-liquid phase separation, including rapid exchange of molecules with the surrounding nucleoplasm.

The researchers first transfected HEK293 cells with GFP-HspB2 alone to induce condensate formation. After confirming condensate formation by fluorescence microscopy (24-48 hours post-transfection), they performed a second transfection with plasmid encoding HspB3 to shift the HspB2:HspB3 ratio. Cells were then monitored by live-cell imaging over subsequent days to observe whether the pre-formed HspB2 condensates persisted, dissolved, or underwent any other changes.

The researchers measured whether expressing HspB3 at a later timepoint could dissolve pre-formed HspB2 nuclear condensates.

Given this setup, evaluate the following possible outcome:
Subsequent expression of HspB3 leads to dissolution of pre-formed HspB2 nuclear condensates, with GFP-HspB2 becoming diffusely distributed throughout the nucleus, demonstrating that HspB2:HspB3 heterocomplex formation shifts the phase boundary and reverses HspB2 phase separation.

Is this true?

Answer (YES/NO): NO